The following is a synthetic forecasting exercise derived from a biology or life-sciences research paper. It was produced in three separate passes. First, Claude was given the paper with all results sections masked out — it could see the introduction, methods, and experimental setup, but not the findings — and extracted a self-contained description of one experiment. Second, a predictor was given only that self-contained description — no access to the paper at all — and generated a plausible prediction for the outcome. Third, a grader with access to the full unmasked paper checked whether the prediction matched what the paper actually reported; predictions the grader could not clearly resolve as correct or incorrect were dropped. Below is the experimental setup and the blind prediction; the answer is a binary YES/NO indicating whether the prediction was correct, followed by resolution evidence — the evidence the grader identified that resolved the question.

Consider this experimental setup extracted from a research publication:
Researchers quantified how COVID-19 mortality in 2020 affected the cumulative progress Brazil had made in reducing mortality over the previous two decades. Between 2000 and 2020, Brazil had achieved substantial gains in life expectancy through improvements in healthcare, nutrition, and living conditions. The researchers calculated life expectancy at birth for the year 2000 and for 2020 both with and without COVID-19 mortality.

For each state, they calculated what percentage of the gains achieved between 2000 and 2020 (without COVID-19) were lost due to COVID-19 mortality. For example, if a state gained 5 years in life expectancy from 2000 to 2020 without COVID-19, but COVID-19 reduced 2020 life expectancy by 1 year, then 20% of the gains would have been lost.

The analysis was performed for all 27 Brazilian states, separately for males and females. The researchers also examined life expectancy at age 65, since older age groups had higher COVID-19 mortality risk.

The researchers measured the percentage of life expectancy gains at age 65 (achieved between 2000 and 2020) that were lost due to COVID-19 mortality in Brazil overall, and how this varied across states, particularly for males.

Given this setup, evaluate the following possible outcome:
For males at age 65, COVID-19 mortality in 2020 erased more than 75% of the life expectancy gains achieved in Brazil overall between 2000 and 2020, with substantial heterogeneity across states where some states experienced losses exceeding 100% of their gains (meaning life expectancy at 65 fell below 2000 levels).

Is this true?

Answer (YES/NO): NO